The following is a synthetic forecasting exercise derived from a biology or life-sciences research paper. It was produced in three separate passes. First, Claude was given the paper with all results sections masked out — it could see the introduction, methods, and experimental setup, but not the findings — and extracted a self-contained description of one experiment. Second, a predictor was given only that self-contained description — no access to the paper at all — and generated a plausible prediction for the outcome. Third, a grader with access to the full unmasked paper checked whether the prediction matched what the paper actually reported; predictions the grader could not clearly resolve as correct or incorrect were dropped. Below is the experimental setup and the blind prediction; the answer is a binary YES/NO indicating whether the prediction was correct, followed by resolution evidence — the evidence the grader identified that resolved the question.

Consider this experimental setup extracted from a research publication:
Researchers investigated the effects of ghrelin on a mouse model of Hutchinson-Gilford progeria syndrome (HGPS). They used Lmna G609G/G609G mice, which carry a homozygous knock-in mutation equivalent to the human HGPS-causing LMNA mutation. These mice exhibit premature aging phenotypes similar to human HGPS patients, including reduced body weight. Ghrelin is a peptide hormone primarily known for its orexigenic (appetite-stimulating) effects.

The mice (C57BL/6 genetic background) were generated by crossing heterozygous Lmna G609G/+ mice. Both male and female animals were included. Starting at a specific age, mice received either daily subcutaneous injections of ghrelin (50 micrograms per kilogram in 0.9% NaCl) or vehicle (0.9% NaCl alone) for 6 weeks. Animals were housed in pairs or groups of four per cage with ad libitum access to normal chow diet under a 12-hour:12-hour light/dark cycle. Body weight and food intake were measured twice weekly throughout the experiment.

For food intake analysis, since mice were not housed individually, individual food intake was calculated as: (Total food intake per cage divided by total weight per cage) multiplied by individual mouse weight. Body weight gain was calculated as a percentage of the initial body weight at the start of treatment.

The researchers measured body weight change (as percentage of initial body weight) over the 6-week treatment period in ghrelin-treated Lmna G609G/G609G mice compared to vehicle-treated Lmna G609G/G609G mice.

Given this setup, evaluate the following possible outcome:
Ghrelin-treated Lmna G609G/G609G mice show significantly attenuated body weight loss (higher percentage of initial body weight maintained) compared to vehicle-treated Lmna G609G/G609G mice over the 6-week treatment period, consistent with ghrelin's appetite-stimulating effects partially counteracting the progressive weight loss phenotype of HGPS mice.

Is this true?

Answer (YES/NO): NO